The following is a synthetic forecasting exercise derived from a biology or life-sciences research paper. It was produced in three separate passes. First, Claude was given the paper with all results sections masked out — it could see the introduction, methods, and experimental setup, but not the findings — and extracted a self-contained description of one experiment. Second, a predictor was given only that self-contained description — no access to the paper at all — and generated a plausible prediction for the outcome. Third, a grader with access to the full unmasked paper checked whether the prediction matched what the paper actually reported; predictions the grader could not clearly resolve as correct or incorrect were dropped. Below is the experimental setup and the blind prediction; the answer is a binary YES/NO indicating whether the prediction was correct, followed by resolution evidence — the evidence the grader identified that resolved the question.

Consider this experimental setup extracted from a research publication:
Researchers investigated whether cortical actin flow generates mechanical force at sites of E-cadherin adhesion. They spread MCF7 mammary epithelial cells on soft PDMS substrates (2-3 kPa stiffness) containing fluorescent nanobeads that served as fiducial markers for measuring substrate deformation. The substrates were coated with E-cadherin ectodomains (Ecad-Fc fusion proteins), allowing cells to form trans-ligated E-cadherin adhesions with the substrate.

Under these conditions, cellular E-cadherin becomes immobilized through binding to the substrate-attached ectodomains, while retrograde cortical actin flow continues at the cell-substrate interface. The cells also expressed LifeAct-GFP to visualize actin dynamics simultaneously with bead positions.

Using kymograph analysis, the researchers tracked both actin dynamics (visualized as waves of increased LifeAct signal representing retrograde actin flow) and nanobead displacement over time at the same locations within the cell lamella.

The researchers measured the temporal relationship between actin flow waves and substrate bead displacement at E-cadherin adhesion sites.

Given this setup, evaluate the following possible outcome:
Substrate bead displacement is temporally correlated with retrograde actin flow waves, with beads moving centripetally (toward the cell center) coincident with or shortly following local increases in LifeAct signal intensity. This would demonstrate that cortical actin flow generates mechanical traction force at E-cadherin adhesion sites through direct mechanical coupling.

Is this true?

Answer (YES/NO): YES